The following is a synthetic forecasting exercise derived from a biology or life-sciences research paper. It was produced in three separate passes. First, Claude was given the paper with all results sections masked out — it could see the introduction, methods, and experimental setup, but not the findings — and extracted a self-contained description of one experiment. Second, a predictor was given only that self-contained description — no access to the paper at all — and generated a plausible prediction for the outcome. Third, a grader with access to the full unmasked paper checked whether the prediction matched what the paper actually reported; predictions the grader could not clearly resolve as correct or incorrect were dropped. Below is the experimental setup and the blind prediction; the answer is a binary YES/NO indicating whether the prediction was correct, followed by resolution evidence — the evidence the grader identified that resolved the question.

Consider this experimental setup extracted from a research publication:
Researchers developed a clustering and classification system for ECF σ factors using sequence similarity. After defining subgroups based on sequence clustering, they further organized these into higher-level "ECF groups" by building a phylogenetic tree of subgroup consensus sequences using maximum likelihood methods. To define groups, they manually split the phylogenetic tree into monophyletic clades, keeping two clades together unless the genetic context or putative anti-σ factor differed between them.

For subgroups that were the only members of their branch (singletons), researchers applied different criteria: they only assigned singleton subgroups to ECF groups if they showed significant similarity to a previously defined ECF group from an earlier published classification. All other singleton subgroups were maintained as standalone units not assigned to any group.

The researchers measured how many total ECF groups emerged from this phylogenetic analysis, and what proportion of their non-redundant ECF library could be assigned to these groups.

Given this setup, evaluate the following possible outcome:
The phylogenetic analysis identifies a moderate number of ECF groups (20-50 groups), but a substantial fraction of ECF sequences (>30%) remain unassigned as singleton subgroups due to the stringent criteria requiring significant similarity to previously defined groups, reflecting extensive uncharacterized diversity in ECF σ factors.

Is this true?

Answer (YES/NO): NO